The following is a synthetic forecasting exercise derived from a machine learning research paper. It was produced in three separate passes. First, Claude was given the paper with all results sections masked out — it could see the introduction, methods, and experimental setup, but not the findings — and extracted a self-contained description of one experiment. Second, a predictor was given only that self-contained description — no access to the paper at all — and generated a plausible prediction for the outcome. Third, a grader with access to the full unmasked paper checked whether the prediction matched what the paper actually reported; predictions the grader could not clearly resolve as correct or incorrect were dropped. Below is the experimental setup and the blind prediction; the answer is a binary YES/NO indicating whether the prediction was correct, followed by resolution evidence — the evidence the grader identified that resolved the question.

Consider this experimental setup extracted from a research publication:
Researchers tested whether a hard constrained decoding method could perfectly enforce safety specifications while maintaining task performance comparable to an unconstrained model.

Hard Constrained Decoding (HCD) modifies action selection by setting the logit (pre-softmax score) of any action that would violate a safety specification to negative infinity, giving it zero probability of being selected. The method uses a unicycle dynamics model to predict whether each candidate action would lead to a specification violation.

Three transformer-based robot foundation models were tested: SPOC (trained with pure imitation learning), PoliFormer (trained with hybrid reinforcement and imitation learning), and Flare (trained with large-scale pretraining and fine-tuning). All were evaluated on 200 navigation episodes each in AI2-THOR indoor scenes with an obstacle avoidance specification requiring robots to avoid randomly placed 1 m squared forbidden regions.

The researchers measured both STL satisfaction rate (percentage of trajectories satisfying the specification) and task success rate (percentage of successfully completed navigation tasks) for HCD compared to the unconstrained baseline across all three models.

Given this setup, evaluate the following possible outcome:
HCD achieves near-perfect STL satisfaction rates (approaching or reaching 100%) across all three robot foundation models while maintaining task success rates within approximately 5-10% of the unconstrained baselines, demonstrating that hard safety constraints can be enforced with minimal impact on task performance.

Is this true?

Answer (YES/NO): YES